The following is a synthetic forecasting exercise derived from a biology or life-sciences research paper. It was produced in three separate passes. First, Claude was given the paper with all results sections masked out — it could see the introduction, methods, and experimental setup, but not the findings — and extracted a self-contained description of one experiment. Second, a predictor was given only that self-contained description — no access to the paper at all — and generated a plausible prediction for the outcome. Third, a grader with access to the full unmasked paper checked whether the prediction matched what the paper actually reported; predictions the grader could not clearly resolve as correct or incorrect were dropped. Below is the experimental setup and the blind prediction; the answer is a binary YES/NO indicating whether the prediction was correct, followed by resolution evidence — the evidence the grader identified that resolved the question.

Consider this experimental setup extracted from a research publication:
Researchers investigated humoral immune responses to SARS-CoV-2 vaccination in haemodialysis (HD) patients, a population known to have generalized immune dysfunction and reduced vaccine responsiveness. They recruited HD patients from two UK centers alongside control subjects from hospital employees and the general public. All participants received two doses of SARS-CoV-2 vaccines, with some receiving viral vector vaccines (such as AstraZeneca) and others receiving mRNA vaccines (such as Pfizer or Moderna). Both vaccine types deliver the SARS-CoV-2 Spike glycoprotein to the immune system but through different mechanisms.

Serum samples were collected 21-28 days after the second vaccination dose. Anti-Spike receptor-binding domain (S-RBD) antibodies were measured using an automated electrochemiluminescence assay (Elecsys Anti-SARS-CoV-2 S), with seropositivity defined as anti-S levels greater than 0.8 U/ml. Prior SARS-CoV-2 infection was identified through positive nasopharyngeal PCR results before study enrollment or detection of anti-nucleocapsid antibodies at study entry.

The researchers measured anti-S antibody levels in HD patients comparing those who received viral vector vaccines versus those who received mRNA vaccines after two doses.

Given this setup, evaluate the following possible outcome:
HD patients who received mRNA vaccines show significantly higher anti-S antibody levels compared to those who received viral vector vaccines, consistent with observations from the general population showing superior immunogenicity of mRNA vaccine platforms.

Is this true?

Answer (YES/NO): YES